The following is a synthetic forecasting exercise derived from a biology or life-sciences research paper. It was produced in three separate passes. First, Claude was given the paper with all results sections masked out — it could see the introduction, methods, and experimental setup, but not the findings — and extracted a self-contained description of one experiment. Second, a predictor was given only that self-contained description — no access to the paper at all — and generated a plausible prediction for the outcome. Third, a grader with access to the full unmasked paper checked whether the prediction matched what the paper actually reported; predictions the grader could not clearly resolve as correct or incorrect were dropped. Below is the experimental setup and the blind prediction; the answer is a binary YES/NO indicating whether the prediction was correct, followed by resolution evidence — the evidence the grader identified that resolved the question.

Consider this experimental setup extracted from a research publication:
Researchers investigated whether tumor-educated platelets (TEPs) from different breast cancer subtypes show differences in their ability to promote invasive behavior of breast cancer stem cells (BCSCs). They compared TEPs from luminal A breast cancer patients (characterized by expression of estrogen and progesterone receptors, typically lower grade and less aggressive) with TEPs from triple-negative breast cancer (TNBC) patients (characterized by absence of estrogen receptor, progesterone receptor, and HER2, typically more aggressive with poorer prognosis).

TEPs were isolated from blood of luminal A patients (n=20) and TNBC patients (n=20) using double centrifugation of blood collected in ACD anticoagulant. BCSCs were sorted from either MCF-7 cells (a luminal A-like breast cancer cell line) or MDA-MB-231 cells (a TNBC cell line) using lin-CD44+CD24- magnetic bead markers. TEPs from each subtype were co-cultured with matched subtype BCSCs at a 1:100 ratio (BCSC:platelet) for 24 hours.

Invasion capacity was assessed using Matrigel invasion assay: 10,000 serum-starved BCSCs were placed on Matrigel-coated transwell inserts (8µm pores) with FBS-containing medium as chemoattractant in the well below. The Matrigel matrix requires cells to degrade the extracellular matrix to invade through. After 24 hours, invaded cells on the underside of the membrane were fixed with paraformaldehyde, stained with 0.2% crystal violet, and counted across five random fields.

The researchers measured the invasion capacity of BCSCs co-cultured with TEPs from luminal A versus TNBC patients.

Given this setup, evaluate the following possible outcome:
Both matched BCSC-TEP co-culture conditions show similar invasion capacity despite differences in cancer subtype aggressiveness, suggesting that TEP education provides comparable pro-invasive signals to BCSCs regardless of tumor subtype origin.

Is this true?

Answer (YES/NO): NO